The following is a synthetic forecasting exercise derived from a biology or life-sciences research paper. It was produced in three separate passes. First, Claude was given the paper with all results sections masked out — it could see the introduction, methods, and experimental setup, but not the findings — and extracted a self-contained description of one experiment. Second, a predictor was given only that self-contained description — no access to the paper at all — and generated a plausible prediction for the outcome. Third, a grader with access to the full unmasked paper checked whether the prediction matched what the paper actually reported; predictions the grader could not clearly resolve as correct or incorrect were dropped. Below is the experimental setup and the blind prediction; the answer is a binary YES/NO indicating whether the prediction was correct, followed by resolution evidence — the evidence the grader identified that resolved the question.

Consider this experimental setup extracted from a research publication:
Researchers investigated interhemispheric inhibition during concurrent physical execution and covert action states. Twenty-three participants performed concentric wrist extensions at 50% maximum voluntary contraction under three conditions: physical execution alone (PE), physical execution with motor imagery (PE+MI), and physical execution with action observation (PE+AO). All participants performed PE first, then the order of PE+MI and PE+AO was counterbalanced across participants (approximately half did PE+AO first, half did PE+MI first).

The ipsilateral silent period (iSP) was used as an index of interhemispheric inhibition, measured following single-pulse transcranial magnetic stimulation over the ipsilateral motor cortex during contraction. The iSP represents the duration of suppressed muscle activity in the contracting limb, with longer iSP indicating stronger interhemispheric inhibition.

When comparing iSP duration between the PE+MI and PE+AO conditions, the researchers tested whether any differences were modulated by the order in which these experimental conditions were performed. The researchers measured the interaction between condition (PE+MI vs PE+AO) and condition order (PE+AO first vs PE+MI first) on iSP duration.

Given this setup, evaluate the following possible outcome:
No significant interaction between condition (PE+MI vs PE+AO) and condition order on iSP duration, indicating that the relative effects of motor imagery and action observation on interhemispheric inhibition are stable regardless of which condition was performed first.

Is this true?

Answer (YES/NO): NO